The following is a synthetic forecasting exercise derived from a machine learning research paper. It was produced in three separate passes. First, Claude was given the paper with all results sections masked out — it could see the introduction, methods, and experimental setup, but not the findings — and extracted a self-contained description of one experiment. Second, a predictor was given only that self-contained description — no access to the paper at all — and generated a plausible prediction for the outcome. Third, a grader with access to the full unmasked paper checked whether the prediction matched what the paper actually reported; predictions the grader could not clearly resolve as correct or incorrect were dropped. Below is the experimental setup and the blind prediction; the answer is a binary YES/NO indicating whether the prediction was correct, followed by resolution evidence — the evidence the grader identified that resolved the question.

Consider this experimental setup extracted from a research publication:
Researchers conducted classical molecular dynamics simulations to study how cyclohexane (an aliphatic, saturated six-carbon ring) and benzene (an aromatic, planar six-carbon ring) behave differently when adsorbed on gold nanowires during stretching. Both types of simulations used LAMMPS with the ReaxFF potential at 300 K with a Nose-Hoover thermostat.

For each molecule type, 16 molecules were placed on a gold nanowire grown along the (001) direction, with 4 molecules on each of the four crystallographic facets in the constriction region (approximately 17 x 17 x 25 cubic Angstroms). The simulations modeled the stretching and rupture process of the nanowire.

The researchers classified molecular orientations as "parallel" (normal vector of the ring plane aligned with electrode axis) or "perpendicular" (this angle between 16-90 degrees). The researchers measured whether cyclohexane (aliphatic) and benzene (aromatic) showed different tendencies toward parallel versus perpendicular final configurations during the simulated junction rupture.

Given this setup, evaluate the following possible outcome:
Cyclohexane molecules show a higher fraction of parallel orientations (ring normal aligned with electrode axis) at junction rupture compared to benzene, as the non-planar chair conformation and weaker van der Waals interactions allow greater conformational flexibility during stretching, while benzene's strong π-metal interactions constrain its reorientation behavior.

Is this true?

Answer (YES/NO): NO